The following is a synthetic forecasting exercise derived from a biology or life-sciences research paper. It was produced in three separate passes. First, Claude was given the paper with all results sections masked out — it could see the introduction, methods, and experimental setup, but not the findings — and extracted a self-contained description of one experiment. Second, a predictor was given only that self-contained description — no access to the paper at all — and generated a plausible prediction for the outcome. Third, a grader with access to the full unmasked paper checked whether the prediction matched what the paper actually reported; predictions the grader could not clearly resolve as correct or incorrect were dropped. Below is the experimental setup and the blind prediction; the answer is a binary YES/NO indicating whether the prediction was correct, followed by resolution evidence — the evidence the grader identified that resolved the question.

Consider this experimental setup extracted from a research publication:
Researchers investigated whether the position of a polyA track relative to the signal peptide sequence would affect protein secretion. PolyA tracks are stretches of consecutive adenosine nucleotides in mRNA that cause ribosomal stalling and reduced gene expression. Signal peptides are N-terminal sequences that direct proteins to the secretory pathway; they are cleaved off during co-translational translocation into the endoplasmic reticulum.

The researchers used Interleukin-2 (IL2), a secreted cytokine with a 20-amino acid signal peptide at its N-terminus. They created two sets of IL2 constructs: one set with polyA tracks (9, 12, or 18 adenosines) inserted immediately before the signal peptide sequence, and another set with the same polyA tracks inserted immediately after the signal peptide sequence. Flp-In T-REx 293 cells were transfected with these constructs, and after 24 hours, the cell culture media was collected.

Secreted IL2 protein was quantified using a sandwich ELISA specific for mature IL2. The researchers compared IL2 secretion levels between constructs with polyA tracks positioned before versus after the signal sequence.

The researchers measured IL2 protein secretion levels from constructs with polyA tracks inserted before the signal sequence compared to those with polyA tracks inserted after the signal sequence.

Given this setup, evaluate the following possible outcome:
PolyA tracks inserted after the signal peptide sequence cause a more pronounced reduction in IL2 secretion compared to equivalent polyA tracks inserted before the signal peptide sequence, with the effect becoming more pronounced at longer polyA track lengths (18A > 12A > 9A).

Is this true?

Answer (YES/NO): NO